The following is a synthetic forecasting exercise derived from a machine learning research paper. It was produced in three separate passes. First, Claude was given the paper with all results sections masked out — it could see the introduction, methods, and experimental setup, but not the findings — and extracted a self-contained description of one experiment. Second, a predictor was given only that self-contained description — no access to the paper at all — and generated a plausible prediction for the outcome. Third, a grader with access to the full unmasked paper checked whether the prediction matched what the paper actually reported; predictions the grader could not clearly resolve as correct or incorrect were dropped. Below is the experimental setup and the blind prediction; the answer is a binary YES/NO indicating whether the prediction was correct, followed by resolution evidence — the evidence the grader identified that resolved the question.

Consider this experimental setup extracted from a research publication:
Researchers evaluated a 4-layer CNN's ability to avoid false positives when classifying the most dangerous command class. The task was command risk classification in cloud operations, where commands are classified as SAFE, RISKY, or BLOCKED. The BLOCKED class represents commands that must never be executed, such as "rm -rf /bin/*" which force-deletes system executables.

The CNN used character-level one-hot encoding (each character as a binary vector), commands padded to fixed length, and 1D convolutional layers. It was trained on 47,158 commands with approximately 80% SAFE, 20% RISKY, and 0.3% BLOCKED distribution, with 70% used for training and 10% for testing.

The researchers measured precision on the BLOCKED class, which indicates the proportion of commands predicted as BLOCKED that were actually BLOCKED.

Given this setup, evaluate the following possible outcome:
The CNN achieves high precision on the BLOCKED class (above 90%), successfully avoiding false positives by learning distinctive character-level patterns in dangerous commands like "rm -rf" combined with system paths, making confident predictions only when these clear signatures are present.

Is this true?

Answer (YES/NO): YES